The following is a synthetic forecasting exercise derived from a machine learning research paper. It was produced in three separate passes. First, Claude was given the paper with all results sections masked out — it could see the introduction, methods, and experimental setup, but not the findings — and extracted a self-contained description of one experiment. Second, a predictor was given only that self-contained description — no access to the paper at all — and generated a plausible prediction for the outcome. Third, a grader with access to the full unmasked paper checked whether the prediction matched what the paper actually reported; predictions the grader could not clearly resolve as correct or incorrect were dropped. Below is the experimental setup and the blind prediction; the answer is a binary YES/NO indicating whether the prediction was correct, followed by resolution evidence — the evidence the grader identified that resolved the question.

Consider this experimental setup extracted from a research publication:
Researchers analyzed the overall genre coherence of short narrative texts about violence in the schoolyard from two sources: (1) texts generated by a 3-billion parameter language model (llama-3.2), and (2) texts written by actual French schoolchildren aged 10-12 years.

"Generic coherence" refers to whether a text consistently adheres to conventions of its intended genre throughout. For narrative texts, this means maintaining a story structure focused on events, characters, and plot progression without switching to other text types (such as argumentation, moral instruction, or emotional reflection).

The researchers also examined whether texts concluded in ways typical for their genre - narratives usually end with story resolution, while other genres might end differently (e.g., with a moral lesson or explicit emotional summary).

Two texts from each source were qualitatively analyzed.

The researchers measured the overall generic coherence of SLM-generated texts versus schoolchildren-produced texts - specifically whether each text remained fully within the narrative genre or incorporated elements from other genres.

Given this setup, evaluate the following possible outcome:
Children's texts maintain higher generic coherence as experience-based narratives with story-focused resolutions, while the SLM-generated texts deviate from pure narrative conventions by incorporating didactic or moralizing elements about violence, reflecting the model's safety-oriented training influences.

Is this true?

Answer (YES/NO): YES